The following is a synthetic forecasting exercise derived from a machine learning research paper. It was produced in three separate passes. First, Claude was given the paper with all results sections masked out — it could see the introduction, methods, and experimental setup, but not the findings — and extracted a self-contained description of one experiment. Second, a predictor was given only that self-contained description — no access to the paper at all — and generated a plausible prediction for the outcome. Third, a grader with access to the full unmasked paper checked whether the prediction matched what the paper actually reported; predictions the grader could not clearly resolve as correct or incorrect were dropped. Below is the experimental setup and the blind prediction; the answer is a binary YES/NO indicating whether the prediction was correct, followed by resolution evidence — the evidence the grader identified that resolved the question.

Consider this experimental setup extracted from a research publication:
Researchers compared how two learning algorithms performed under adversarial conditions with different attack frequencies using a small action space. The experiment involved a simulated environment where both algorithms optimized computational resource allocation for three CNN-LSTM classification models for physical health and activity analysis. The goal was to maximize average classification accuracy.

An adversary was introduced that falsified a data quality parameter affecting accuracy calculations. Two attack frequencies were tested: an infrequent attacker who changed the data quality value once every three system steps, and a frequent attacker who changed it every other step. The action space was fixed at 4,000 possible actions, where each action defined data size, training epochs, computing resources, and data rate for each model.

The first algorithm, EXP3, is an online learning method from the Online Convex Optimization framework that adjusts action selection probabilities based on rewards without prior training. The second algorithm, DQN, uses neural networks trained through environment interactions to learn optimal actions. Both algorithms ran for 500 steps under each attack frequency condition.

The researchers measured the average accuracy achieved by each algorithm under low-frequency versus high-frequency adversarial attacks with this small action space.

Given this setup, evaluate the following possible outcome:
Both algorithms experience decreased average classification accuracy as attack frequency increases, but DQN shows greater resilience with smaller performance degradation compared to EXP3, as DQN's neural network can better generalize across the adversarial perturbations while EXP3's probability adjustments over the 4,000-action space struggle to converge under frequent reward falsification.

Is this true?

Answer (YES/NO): NO